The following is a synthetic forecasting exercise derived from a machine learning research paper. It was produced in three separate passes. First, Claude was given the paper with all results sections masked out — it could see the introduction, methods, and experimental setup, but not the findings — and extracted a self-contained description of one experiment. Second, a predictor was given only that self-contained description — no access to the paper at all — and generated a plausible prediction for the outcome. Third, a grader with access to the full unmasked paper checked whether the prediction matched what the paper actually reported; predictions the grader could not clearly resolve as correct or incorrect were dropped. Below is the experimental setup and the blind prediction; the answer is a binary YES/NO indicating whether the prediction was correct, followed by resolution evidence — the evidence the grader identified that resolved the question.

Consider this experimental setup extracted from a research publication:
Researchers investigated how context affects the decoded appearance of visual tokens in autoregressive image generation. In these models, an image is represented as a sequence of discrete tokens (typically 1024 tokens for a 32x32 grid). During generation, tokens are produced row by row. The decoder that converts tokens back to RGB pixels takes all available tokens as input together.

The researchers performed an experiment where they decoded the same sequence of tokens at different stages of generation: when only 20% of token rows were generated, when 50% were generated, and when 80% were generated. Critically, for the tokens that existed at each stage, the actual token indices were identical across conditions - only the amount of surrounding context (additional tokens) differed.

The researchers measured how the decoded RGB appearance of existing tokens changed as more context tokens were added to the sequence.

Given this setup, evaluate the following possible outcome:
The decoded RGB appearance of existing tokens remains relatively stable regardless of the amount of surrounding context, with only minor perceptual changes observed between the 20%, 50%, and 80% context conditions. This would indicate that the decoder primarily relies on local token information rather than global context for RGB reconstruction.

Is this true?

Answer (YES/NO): NO